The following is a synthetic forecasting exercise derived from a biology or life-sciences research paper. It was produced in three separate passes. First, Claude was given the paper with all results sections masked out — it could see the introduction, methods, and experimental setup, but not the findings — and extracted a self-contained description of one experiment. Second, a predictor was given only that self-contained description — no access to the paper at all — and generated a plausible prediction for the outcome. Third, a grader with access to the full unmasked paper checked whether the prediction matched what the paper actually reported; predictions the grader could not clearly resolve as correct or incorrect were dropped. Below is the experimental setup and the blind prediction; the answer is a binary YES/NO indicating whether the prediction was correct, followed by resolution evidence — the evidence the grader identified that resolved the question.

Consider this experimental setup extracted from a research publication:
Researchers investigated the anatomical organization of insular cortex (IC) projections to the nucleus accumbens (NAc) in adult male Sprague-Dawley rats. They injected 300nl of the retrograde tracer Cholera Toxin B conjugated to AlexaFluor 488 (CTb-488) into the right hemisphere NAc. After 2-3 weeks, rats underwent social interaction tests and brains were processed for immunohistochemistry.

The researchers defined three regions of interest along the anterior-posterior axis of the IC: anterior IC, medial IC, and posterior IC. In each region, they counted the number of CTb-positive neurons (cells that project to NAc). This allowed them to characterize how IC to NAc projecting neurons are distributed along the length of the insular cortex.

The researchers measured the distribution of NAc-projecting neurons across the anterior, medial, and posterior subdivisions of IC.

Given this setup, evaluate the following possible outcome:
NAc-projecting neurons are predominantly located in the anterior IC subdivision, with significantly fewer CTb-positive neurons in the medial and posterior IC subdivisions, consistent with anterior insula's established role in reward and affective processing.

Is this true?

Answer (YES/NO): YES